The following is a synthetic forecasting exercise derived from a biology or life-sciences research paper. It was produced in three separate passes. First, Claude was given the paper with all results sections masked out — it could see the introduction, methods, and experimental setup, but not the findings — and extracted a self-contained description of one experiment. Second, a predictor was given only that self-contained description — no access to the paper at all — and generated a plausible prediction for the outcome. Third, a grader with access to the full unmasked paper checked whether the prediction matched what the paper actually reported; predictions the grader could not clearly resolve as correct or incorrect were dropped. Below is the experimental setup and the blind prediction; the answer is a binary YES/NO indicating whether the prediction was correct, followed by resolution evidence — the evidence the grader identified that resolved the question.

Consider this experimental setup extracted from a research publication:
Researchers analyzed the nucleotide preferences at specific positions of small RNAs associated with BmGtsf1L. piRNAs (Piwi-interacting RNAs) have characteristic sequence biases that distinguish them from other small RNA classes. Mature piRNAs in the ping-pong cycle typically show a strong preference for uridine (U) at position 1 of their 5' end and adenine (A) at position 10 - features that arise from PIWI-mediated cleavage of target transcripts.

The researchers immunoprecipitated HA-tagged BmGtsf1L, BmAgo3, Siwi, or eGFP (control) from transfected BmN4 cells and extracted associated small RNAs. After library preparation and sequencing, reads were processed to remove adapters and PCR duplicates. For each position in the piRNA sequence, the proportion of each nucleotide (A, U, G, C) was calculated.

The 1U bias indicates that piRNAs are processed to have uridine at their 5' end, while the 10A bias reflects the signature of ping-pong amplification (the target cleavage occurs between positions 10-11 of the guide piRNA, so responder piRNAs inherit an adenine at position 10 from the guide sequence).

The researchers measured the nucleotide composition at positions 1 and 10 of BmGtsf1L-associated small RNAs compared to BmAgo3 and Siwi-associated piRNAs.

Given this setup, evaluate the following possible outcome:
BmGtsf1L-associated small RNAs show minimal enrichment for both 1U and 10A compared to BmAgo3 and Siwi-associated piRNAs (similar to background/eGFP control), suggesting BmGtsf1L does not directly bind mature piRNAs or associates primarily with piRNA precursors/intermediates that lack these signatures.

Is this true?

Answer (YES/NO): NO